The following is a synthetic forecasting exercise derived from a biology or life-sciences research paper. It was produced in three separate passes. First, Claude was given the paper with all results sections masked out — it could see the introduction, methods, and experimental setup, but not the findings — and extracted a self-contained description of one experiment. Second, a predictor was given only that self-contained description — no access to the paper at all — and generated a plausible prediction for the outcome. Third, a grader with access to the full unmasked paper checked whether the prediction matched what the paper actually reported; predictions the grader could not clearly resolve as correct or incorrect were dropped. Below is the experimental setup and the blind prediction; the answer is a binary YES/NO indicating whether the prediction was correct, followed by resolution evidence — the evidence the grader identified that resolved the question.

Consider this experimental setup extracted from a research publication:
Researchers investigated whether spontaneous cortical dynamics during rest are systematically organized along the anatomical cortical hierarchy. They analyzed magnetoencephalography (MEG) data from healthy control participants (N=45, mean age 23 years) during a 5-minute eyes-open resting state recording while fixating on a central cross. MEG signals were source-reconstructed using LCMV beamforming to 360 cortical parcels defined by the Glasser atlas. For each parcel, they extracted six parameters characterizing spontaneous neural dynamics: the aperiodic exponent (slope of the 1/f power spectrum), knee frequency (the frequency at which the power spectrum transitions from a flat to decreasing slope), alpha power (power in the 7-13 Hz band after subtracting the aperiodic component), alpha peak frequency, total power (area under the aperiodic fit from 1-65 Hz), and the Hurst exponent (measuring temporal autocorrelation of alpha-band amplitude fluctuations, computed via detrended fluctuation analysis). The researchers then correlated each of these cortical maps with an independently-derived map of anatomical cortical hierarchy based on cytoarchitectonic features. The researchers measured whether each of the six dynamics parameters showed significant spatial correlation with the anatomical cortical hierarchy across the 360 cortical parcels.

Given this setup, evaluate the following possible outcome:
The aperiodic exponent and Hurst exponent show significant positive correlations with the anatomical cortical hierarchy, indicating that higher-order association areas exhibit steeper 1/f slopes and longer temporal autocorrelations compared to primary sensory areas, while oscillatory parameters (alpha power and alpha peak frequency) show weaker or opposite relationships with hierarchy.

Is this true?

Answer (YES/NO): NO